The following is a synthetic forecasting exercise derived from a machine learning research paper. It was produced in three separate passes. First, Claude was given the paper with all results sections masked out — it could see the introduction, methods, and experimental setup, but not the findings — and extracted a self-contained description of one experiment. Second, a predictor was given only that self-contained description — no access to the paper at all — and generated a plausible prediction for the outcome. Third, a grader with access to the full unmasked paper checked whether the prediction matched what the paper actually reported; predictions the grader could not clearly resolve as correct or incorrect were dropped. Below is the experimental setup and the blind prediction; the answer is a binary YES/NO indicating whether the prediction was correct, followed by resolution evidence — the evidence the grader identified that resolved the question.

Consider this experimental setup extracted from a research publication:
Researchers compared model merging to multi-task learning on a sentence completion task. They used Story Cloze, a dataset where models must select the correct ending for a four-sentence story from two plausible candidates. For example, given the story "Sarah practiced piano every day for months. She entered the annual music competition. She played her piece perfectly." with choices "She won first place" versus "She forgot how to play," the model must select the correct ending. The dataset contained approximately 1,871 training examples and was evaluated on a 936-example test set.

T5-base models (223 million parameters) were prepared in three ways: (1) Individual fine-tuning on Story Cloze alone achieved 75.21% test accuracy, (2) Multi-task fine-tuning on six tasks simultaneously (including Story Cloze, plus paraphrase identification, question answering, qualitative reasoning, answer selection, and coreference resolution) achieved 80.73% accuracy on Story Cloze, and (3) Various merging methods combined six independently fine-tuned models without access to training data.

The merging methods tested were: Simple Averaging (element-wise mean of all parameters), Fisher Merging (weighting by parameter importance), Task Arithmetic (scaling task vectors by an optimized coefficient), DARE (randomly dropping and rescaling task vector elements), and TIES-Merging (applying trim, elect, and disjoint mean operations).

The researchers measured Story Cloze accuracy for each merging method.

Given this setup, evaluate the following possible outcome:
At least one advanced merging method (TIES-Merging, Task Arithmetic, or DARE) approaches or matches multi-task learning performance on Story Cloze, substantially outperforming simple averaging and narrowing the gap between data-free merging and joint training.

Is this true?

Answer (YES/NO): NO